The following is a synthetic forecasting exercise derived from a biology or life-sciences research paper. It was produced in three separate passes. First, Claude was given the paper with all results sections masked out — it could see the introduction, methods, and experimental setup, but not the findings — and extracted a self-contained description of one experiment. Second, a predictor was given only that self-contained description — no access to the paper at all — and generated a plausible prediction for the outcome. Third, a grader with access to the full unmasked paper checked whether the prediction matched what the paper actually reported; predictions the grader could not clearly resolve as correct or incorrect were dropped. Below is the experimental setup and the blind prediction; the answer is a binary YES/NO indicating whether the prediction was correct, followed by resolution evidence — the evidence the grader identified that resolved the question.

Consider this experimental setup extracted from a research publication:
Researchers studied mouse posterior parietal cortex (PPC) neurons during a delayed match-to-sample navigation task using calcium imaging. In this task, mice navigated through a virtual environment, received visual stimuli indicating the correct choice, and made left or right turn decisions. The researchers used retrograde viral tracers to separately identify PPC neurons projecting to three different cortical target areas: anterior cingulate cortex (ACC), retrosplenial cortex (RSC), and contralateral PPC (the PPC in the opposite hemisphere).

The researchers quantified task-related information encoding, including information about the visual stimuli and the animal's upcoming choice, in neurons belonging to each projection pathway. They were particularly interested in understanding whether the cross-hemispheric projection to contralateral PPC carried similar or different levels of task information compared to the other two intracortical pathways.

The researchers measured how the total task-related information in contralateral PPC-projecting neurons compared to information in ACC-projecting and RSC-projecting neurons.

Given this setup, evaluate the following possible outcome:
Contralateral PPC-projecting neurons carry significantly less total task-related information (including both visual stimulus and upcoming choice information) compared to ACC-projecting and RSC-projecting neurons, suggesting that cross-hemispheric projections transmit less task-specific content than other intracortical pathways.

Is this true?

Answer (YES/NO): NO